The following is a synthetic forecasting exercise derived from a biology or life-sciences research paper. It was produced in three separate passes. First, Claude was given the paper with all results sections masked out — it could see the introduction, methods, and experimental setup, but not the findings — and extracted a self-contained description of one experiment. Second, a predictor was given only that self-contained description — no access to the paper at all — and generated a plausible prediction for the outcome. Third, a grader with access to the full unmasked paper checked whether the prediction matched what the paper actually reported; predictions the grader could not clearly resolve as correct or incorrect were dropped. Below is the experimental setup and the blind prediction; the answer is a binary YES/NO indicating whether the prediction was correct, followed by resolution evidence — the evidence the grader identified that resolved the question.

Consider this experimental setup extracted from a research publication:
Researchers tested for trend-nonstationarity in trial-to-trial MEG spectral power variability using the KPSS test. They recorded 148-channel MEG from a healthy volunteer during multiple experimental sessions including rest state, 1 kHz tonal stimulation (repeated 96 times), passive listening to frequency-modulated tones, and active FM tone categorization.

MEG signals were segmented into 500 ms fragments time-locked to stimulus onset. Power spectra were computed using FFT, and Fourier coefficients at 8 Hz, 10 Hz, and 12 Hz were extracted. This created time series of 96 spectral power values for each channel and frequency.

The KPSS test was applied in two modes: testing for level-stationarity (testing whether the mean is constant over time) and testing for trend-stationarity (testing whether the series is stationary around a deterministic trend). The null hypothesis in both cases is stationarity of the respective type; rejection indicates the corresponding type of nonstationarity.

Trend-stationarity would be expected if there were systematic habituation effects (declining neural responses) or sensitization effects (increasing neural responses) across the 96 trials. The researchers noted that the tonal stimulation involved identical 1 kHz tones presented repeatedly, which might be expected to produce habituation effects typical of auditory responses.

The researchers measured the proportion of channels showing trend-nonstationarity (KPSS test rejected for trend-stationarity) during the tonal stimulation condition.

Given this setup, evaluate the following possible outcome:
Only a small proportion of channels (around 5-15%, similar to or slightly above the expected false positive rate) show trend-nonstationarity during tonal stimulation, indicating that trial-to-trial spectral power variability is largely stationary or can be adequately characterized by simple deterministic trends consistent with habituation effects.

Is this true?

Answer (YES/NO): NO